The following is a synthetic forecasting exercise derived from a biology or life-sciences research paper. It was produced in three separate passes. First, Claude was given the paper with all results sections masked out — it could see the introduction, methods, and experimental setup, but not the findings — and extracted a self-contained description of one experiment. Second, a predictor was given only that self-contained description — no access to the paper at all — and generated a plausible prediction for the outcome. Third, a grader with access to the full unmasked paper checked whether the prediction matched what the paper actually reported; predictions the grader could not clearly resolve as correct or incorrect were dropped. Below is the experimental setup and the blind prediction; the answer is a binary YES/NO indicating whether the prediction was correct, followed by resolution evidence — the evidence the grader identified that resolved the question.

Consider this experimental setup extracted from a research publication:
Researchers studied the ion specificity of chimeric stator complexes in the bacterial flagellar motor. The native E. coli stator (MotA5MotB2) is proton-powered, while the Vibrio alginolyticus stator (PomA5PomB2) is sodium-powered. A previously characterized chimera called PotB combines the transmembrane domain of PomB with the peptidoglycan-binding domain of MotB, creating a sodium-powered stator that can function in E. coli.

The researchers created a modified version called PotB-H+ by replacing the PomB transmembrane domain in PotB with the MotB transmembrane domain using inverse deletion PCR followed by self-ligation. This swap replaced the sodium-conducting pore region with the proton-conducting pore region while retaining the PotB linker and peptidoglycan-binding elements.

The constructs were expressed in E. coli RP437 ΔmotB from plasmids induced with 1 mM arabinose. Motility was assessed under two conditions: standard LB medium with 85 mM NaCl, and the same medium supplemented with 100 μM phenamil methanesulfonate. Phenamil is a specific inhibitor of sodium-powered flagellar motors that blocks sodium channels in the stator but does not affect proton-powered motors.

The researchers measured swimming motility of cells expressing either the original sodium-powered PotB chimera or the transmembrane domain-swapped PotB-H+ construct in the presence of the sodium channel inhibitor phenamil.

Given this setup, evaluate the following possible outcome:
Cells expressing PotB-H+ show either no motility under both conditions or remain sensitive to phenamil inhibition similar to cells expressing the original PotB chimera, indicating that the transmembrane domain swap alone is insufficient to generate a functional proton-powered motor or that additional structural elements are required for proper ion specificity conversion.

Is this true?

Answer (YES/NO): YES